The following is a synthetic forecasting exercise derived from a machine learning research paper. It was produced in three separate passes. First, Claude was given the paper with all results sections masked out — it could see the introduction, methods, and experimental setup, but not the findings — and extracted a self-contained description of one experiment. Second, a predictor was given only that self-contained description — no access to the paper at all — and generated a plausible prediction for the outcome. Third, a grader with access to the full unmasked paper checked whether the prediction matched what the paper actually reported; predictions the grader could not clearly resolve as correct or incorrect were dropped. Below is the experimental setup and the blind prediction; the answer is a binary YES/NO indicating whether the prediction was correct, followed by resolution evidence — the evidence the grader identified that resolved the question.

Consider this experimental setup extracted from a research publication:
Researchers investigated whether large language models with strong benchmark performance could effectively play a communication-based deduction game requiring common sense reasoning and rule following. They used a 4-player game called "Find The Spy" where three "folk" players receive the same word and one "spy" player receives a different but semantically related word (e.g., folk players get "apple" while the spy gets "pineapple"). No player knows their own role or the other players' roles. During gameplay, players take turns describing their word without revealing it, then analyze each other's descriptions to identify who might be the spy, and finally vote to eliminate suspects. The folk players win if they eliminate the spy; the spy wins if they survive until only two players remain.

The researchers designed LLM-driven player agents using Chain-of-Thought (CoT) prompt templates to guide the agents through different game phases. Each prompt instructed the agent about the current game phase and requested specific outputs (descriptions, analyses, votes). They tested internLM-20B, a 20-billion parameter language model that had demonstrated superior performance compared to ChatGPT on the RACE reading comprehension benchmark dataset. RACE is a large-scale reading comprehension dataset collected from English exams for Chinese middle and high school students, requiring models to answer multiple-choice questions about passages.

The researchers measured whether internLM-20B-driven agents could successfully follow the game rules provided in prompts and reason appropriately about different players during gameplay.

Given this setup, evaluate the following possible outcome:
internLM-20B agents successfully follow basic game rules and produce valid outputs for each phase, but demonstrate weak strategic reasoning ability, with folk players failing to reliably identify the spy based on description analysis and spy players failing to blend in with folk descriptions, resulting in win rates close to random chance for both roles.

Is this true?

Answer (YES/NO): NO